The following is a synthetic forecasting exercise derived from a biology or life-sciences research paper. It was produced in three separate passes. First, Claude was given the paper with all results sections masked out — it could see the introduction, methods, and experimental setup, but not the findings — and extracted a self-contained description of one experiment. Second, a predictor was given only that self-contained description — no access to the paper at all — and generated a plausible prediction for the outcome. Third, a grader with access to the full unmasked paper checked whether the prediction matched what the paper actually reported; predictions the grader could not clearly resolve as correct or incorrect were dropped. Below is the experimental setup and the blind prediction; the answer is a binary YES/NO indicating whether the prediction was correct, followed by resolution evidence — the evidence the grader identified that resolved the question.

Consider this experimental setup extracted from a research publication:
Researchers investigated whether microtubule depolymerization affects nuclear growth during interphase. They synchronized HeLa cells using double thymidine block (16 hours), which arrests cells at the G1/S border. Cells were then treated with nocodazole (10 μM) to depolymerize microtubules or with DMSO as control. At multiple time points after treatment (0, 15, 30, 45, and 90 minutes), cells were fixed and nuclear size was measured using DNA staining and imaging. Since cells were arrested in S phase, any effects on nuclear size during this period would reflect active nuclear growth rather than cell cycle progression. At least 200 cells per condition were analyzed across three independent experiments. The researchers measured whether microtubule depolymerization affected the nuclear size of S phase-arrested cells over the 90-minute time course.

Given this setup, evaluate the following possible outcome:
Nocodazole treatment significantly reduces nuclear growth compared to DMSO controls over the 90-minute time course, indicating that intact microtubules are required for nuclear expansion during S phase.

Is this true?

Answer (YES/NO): YES